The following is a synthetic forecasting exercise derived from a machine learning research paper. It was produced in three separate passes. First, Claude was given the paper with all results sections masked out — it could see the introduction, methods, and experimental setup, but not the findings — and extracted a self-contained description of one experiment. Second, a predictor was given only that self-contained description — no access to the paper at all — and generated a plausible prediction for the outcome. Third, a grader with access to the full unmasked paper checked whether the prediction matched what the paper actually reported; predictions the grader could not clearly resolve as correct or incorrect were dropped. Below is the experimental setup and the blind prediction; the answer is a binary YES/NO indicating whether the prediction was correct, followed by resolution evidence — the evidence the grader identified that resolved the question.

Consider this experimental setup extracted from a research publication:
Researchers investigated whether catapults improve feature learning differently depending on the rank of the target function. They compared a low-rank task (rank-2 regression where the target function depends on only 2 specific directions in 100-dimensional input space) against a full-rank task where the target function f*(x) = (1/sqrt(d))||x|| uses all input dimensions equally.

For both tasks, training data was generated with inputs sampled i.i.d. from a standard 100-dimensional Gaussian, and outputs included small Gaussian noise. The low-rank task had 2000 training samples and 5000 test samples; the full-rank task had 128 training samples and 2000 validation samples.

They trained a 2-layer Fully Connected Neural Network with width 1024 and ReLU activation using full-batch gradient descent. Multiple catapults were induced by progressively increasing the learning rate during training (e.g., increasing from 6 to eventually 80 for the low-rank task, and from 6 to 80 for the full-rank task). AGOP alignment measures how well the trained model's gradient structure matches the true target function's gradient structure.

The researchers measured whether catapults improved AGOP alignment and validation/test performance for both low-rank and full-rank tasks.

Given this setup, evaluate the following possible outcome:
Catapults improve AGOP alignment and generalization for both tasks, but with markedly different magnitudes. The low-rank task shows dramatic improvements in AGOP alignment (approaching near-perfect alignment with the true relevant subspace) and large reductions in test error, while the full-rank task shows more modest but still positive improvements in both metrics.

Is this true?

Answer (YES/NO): NO